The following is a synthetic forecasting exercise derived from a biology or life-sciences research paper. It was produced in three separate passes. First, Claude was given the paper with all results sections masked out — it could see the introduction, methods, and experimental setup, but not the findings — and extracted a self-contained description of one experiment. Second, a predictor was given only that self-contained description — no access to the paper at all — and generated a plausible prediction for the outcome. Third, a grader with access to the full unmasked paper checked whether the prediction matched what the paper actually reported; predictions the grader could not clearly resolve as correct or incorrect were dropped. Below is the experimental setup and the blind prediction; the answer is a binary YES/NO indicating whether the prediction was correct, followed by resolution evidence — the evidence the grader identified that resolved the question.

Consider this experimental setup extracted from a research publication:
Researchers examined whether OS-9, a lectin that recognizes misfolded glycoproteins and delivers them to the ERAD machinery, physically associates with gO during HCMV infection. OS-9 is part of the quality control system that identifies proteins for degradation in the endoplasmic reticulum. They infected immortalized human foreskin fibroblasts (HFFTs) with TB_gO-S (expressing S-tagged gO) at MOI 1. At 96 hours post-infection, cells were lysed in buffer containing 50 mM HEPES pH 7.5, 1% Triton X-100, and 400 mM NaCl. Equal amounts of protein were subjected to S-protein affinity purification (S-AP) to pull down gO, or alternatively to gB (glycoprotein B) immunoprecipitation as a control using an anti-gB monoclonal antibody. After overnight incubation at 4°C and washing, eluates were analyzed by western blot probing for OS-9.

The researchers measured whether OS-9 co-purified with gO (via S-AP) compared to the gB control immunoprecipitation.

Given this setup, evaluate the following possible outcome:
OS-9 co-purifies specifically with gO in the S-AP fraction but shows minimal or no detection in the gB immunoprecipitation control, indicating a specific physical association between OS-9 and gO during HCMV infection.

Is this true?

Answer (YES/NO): NO